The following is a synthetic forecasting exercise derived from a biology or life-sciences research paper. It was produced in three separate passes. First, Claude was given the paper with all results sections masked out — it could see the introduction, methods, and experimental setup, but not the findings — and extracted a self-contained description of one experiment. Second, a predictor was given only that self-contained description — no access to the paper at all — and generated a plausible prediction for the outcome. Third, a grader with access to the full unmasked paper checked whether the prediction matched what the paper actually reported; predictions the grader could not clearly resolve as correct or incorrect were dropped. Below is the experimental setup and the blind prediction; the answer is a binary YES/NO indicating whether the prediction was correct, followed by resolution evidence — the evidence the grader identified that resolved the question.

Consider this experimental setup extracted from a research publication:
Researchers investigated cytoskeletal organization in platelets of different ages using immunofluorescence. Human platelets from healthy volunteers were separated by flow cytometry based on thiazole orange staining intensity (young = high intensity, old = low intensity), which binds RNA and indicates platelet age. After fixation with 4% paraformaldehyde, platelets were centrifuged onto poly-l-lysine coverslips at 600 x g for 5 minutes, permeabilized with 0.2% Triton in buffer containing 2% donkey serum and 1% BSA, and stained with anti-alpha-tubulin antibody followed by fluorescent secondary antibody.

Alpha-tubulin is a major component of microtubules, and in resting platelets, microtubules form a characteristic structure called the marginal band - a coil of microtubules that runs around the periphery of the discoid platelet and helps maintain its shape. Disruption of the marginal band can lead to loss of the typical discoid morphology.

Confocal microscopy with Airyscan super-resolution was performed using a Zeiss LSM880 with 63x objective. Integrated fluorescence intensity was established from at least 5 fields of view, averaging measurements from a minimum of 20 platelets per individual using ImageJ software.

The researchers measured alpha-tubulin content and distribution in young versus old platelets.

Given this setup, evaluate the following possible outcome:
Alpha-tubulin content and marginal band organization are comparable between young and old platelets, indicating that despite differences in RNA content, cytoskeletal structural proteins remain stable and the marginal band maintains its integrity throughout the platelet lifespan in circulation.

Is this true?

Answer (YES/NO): NO